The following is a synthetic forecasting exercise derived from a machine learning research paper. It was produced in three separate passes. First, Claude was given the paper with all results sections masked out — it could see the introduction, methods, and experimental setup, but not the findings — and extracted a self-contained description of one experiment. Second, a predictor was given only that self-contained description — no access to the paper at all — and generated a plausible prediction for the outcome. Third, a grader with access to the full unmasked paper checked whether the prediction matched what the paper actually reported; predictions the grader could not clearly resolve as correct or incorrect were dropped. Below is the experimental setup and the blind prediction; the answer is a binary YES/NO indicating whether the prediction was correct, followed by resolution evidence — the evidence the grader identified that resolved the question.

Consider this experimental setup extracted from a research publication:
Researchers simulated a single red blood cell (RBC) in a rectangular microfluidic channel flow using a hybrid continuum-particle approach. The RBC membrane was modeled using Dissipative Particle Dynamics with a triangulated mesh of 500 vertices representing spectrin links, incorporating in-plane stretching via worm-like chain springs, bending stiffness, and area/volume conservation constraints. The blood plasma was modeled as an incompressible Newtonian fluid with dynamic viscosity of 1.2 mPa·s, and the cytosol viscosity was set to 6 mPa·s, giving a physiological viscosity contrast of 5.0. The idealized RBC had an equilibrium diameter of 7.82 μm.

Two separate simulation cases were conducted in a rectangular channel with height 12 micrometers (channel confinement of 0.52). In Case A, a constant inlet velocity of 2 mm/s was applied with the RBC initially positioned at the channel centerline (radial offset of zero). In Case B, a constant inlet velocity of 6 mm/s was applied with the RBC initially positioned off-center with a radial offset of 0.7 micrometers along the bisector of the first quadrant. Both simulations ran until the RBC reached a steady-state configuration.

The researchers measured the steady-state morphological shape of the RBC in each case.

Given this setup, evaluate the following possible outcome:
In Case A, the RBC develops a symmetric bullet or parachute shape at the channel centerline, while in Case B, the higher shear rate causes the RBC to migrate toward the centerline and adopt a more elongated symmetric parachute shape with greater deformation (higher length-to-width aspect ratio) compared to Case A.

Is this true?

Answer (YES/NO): NO